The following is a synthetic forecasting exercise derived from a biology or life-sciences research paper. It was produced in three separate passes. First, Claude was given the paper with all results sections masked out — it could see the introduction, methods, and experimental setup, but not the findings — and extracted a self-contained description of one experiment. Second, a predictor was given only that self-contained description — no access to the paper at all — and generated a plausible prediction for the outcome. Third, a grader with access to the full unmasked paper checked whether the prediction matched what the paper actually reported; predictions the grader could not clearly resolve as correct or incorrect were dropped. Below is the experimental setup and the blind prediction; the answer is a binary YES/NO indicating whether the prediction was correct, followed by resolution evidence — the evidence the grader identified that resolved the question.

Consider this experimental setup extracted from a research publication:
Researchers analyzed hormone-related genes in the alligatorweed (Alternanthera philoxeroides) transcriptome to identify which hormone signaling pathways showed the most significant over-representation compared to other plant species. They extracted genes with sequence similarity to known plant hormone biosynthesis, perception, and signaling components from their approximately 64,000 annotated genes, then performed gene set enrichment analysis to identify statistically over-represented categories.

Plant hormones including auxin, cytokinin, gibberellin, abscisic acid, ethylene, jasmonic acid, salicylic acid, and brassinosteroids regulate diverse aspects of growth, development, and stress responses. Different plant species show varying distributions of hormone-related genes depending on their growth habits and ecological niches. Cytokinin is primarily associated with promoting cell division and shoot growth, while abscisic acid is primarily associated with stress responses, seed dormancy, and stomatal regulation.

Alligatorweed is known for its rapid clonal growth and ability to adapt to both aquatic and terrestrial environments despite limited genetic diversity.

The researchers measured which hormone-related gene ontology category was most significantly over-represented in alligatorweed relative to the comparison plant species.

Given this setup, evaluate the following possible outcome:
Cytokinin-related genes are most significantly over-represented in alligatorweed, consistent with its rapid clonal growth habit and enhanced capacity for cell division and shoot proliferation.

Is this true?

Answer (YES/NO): YES